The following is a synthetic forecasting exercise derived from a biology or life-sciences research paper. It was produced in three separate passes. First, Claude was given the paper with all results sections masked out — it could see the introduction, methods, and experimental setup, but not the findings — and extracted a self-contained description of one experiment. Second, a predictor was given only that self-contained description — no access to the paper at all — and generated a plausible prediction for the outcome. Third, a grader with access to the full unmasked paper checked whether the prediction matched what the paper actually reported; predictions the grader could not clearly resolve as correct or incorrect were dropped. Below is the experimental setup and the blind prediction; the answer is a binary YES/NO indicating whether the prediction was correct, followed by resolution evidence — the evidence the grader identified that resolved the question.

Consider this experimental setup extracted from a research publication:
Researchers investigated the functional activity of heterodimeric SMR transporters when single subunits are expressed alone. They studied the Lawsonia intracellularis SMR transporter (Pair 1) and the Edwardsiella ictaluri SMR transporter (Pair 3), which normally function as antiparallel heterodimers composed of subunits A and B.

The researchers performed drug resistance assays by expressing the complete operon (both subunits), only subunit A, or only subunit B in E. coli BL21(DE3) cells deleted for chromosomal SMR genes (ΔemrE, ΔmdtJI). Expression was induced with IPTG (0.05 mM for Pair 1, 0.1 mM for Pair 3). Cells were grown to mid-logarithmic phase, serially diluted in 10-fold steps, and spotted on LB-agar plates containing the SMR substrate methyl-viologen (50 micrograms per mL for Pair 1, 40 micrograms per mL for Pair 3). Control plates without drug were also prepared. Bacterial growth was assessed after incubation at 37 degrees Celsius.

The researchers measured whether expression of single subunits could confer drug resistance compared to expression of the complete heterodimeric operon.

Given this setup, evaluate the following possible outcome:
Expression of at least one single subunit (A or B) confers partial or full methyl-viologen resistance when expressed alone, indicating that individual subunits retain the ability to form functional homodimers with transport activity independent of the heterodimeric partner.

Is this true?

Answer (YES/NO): NO